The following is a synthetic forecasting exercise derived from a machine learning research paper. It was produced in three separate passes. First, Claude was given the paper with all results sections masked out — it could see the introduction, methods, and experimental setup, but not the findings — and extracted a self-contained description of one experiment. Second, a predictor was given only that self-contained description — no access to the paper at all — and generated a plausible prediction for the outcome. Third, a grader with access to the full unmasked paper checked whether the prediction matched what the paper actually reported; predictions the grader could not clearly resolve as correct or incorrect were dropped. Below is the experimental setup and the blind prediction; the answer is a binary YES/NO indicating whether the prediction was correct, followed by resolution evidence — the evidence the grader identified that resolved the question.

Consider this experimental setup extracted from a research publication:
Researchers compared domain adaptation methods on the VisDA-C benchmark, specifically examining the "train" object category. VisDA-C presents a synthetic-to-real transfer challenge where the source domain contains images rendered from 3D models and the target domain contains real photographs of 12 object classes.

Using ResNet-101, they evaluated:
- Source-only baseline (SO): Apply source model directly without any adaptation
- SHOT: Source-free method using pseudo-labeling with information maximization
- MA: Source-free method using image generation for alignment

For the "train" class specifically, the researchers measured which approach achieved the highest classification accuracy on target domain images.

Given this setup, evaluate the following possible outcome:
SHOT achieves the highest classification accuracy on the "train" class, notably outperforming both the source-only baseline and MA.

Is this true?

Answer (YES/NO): YES